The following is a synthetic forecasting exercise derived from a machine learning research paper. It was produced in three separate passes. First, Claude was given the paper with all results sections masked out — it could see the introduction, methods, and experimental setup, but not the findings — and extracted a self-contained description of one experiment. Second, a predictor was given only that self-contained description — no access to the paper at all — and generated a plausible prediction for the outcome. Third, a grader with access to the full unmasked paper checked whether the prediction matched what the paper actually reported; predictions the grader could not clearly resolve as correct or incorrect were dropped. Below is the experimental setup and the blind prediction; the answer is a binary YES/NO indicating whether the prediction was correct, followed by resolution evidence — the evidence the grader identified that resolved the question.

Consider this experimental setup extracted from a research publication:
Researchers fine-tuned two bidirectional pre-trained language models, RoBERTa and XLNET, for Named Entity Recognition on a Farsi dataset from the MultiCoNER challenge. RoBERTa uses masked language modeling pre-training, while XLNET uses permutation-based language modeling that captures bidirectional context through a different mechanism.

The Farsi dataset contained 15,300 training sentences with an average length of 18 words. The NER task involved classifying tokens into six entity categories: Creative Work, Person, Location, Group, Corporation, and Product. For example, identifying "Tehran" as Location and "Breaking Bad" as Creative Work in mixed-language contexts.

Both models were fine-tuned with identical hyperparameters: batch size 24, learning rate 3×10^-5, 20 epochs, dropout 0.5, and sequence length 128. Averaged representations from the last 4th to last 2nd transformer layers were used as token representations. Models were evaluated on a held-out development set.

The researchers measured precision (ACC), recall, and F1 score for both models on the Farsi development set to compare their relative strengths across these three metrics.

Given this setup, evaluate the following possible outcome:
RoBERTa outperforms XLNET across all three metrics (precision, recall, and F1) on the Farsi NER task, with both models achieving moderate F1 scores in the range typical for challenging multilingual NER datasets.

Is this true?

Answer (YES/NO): NO